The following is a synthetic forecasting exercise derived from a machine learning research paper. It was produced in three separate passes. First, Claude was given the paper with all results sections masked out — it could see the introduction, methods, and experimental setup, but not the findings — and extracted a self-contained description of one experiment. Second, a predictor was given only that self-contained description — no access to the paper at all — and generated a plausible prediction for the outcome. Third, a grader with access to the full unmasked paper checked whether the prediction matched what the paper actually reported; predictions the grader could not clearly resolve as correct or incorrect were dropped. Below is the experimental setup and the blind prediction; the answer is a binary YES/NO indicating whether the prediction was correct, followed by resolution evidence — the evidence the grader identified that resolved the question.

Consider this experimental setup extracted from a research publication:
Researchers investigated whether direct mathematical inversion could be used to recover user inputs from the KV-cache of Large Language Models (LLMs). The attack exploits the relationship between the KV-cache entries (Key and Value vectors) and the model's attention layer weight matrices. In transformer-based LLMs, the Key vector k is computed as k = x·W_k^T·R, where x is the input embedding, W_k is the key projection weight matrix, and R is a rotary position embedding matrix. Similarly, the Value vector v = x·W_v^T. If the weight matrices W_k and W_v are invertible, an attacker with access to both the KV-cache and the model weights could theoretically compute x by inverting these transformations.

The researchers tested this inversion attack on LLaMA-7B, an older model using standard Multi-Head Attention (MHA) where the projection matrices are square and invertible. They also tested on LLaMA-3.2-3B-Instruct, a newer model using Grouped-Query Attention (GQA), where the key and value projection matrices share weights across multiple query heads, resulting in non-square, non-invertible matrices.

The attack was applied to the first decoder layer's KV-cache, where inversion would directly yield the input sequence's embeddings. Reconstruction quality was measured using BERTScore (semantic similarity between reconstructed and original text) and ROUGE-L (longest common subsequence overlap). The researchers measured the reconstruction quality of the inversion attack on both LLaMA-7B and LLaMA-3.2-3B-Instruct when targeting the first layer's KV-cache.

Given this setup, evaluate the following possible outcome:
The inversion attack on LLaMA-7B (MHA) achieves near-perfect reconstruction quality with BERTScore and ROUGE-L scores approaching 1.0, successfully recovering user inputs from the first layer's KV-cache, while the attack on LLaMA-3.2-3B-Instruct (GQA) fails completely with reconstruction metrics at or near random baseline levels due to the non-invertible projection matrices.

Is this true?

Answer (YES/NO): YES